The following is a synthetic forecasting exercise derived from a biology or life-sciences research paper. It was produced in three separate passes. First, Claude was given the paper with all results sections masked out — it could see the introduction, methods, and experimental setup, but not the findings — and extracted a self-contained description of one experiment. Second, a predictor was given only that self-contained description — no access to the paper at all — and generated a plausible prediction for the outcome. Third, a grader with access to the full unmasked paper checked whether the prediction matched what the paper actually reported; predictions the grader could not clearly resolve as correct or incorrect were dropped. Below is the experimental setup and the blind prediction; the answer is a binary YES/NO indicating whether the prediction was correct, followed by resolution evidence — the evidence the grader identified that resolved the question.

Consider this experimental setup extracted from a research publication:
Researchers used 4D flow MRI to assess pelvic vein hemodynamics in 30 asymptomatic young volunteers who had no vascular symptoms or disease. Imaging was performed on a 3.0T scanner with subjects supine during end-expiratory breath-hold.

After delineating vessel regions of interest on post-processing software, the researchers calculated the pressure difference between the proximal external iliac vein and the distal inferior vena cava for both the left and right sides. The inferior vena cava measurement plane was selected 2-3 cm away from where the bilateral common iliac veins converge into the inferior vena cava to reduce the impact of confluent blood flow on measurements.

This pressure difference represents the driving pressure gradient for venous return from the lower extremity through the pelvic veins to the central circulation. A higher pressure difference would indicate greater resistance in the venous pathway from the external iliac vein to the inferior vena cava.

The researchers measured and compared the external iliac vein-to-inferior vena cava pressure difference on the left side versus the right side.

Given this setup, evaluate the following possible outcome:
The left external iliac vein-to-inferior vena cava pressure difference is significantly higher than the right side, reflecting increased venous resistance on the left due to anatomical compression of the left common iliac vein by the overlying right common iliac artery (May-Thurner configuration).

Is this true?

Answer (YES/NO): YES